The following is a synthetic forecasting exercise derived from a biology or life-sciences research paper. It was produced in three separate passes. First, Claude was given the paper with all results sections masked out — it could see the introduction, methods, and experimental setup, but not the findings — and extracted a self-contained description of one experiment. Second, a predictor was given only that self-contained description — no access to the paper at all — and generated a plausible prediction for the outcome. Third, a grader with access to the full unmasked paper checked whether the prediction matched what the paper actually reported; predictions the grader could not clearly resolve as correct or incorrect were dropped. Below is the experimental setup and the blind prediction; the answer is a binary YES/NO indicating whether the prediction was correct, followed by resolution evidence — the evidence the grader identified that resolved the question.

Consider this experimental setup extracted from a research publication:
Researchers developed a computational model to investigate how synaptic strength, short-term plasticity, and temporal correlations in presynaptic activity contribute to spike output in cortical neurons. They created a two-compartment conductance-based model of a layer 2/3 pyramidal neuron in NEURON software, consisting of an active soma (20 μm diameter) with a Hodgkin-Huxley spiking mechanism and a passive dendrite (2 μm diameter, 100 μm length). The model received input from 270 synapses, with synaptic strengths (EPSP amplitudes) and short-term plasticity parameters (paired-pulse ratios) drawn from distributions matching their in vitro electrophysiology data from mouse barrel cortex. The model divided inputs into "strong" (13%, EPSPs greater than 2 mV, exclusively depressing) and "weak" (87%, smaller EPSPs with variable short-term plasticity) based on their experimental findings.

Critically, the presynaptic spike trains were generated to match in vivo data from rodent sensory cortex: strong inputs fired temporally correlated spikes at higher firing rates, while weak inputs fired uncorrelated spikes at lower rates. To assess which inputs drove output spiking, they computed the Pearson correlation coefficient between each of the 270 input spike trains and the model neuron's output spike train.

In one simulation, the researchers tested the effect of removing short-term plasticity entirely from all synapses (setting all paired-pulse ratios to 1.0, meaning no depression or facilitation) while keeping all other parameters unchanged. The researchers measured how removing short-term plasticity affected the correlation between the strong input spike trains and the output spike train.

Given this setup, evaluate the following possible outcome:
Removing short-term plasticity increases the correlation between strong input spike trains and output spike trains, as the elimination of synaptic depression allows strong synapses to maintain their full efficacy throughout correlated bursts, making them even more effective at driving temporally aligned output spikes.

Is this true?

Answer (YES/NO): YES